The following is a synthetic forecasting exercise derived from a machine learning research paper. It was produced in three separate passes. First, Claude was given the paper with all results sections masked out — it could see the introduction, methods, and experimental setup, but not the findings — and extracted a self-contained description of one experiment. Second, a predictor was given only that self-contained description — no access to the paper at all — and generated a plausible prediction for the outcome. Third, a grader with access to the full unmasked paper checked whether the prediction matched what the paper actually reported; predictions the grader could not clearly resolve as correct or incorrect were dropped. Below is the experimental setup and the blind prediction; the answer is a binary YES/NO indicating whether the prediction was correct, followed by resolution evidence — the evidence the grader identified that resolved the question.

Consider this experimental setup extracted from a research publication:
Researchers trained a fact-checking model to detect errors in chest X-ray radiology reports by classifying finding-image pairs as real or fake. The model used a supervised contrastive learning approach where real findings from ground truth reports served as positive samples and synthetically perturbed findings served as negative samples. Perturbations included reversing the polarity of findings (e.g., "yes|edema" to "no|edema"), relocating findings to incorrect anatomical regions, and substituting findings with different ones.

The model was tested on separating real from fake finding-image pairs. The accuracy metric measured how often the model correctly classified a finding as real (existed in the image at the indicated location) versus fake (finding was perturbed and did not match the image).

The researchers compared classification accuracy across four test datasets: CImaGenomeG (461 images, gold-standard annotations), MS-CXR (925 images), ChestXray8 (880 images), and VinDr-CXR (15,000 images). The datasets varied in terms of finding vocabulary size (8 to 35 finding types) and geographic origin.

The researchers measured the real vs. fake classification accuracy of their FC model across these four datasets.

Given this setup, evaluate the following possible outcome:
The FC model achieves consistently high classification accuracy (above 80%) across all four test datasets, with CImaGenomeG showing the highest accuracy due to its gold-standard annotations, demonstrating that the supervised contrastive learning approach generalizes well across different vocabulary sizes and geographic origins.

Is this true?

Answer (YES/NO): NO